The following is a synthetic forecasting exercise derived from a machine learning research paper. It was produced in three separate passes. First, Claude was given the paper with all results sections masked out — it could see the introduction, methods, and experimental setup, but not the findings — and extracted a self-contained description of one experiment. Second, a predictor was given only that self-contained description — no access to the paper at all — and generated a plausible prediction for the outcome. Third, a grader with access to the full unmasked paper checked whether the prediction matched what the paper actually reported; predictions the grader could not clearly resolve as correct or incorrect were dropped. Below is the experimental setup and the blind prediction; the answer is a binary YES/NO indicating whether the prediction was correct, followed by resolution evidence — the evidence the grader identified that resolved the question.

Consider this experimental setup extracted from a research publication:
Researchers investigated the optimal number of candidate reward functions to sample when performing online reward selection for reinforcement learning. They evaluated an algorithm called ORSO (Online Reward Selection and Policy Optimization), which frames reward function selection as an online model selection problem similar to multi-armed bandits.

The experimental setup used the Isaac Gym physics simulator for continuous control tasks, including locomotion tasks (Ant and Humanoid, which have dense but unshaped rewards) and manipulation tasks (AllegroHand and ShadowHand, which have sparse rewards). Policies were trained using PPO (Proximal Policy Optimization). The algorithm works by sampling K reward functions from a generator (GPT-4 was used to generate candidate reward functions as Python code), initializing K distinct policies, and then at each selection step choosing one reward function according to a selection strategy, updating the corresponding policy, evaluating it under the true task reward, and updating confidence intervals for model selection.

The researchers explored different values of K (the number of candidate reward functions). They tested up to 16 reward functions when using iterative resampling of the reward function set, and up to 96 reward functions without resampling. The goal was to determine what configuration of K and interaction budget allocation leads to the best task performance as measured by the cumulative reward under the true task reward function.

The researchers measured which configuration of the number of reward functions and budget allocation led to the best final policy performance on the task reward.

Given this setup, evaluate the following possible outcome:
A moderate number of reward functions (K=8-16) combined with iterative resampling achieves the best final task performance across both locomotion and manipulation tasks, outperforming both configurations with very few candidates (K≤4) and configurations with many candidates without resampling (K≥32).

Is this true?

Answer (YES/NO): NO